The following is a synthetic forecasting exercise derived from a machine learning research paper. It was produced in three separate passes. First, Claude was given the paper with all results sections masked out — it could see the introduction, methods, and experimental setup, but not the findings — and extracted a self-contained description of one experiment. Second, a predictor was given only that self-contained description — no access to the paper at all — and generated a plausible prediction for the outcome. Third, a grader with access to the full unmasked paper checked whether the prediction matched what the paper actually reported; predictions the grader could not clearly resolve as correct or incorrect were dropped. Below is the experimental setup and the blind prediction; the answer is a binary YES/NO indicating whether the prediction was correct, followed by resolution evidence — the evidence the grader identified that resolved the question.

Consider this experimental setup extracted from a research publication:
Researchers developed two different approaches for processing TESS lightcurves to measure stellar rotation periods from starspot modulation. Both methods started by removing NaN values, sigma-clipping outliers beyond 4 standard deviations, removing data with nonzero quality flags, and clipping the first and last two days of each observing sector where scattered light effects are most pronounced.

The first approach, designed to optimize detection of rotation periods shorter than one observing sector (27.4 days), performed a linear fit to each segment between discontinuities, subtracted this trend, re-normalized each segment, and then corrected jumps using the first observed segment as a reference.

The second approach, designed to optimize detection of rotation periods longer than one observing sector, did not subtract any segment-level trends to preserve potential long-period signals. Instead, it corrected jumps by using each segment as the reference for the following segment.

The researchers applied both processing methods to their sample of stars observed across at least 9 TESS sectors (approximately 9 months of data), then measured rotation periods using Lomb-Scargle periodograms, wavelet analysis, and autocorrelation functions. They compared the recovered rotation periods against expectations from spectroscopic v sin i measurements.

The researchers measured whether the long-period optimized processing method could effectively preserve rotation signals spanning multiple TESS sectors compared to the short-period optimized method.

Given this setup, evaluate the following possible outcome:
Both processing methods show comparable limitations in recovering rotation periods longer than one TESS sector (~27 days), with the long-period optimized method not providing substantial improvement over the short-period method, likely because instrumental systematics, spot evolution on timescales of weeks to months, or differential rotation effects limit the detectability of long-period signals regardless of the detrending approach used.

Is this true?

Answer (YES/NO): NO